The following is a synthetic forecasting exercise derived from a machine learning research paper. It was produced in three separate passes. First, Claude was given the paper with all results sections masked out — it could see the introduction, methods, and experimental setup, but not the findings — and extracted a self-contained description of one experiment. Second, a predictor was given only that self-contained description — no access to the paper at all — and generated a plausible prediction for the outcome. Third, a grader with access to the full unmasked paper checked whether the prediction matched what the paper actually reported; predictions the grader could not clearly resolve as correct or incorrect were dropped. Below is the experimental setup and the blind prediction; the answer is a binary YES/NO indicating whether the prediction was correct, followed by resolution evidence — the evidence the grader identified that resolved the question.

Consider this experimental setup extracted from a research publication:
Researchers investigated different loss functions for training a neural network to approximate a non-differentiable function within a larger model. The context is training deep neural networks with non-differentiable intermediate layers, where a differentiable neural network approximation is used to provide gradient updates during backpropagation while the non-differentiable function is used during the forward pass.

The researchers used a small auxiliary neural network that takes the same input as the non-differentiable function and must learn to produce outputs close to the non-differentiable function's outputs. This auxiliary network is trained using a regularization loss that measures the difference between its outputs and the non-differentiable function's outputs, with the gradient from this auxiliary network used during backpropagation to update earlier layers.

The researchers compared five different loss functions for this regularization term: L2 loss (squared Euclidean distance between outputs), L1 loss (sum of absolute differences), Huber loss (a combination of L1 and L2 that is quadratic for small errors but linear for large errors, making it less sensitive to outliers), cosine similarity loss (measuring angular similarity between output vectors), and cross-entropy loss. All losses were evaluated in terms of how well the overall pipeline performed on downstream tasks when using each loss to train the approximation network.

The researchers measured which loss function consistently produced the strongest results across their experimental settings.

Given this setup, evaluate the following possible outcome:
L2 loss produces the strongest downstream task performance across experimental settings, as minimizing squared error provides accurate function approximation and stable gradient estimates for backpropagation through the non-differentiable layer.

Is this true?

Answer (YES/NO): YES